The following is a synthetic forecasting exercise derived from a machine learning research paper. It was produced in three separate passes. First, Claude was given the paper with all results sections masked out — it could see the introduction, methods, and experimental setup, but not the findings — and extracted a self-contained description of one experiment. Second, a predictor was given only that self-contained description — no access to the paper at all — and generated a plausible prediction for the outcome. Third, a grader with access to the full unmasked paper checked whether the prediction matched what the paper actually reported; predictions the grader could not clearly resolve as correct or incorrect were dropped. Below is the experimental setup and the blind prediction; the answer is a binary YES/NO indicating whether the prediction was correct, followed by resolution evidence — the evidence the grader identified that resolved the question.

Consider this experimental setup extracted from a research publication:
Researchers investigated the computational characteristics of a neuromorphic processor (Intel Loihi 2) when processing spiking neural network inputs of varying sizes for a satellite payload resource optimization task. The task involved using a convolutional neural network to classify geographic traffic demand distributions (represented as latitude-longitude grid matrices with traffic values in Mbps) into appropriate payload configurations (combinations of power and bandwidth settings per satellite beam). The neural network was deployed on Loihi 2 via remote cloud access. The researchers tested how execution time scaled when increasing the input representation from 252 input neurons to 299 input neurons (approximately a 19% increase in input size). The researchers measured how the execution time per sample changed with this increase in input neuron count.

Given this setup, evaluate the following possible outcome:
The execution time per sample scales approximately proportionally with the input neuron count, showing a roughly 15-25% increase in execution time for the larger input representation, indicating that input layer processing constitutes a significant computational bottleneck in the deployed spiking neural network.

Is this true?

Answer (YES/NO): NO